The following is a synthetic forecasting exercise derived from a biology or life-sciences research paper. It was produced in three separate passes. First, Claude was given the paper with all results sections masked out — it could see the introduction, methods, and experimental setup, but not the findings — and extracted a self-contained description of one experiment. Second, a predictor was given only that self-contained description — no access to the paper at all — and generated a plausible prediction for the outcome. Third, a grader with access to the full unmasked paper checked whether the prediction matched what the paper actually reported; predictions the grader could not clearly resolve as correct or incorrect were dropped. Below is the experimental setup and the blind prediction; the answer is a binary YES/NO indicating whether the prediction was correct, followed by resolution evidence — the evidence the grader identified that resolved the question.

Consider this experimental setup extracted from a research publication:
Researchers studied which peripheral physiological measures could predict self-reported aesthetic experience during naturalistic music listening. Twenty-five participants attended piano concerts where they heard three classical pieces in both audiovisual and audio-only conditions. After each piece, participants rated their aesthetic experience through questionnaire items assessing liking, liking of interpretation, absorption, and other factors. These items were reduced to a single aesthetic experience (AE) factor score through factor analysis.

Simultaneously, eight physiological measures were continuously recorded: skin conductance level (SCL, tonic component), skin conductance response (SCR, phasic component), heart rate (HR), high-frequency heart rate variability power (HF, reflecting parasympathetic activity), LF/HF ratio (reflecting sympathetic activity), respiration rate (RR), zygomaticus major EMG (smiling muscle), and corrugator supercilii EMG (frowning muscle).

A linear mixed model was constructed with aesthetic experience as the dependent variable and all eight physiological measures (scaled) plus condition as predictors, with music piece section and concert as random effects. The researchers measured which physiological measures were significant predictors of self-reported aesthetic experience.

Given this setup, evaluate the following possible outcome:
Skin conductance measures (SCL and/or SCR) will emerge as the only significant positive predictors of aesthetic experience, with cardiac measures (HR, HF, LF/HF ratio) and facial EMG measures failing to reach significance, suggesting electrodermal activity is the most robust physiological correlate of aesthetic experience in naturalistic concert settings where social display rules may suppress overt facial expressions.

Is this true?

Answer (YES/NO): NO